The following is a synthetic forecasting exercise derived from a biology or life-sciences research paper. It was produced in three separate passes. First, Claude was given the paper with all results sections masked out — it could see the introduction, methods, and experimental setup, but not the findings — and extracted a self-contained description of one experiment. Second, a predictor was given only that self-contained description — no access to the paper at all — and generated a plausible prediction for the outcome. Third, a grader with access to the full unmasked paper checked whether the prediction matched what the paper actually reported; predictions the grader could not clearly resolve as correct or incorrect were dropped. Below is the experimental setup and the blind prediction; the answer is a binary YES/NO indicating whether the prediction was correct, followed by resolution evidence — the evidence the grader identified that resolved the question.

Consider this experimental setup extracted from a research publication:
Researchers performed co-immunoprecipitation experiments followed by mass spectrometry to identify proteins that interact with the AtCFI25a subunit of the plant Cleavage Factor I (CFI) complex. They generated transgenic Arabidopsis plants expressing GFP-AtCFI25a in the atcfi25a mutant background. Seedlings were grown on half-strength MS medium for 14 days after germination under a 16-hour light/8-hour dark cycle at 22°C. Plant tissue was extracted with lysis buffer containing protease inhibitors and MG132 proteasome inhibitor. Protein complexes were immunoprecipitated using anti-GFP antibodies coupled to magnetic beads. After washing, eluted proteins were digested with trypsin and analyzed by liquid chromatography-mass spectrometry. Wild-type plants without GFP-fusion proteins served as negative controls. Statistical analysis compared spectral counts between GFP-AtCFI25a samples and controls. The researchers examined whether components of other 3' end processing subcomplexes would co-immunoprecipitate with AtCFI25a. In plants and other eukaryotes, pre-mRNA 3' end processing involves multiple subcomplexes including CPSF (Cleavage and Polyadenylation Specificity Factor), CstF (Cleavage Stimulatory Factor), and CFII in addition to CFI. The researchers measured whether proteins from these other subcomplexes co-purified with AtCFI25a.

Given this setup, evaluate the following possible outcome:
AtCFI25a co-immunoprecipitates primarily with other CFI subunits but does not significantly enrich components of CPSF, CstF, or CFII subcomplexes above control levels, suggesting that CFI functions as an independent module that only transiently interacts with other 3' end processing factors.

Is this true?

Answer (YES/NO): NO